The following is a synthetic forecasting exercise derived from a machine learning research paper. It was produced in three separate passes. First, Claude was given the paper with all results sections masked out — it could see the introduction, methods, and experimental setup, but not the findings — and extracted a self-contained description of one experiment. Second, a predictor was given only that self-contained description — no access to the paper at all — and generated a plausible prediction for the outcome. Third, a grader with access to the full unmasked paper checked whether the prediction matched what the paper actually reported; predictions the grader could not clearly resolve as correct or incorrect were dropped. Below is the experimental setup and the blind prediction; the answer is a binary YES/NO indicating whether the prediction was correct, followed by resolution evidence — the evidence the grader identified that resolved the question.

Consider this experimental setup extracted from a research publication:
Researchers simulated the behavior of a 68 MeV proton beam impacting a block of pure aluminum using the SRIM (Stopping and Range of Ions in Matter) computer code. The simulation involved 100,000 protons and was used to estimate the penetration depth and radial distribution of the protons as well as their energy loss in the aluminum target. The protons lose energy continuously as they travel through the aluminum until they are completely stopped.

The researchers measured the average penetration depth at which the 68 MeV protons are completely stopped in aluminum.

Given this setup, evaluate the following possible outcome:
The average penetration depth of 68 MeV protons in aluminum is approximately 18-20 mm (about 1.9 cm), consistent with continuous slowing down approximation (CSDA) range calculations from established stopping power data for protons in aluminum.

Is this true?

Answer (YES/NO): YES